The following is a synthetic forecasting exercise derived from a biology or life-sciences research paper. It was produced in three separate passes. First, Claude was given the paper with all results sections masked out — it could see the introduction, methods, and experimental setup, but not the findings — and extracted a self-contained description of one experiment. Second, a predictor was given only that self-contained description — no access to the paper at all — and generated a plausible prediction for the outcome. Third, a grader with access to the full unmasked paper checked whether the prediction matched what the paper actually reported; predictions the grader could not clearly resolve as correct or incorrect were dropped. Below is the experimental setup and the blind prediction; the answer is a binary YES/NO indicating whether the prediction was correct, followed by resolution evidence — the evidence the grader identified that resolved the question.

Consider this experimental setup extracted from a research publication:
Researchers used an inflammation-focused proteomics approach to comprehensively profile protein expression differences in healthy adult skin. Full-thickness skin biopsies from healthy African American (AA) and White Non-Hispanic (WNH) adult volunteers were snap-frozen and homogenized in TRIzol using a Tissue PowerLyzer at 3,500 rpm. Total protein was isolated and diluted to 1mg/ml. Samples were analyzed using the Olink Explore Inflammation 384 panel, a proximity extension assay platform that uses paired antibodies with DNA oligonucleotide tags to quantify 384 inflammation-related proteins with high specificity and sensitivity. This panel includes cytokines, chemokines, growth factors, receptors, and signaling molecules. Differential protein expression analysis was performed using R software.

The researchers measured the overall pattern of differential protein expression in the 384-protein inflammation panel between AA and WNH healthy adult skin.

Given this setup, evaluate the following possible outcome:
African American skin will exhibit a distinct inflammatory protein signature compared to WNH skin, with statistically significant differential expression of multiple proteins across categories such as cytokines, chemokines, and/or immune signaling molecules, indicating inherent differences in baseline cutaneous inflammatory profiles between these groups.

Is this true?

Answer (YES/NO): YES